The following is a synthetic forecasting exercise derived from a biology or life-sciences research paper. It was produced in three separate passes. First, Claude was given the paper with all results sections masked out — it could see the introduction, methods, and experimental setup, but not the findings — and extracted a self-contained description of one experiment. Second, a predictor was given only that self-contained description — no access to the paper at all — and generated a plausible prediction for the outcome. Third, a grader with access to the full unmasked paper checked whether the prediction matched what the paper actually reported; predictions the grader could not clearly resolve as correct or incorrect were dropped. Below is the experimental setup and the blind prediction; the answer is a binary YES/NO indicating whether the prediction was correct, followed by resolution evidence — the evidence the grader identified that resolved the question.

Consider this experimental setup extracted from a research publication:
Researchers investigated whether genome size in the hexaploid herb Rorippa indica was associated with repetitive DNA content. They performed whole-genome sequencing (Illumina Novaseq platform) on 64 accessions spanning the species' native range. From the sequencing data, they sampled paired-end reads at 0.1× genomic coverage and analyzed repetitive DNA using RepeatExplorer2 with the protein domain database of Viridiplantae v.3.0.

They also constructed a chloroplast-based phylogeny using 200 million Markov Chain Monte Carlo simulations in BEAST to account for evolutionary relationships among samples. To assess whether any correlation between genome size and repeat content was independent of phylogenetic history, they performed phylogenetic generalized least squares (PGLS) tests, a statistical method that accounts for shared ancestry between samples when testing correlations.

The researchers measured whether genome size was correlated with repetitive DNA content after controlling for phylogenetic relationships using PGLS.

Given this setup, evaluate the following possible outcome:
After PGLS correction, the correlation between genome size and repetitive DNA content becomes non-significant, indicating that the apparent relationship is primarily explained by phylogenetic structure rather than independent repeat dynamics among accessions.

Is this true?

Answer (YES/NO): NO